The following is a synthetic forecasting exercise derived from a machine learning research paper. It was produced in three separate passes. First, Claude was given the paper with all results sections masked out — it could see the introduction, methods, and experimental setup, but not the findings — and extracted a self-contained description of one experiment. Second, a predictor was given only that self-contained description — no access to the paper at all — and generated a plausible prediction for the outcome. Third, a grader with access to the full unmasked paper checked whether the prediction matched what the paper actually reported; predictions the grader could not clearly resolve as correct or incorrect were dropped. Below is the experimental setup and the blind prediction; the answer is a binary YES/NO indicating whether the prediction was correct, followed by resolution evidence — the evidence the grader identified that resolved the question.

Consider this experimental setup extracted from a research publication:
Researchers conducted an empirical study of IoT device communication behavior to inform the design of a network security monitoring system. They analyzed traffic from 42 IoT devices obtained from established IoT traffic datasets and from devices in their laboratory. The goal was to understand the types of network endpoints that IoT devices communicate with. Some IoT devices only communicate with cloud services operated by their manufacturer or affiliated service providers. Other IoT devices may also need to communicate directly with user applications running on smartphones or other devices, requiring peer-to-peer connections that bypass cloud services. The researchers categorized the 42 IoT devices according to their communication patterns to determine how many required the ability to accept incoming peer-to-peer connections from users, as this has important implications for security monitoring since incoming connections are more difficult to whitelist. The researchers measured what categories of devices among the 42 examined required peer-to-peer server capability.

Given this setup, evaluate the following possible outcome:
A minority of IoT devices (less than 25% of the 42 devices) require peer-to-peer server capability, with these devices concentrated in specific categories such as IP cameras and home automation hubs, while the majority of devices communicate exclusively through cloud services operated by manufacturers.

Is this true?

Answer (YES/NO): YES